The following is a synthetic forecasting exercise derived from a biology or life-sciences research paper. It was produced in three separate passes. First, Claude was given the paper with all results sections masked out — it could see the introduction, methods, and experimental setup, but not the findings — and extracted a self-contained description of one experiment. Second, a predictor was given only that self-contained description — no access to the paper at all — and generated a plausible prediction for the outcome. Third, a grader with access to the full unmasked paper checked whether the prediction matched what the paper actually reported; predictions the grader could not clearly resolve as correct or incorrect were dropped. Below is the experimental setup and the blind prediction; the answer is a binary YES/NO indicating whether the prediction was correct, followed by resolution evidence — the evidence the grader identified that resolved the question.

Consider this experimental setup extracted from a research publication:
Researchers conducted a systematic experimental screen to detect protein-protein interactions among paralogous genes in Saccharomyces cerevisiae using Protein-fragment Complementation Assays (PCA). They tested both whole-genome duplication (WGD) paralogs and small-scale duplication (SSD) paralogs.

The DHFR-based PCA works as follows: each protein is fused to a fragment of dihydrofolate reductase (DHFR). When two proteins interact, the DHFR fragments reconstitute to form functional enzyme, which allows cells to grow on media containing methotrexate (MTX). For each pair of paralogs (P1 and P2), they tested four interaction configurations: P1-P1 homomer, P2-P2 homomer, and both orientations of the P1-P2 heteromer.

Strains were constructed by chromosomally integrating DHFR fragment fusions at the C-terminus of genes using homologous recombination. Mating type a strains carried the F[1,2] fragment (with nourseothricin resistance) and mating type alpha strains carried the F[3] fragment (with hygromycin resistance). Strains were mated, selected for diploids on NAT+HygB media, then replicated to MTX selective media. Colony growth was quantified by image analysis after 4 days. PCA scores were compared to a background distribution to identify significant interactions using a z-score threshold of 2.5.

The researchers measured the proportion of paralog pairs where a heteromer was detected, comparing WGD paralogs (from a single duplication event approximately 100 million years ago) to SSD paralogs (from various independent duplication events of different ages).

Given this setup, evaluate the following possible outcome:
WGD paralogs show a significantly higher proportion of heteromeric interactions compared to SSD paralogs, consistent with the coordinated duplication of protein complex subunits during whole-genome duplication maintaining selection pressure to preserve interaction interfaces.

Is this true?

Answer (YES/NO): YES